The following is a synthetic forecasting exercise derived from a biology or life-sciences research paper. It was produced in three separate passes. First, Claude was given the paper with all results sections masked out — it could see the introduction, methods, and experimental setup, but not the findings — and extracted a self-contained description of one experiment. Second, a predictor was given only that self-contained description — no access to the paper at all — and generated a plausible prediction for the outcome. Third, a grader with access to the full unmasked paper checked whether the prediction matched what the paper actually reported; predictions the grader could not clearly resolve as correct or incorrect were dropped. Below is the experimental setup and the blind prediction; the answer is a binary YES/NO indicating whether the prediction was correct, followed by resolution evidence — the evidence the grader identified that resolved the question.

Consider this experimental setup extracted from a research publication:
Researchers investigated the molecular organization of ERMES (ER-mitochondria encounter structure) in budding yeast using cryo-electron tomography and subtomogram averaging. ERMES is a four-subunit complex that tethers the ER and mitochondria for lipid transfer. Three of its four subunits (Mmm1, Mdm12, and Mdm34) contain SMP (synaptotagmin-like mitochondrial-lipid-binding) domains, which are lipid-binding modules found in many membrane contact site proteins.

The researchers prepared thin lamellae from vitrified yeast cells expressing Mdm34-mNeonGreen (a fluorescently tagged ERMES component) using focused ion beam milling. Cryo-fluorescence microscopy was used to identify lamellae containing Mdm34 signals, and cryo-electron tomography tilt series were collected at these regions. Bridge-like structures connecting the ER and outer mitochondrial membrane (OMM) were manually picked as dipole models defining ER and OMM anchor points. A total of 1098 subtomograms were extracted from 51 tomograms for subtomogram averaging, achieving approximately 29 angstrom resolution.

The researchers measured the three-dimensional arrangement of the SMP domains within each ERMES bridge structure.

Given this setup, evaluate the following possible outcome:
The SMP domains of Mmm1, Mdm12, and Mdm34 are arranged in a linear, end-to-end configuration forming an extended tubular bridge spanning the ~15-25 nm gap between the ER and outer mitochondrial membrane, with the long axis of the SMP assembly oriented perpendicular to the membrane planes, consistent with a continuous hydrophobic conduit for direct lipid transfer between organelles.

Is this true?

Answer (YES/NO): NO